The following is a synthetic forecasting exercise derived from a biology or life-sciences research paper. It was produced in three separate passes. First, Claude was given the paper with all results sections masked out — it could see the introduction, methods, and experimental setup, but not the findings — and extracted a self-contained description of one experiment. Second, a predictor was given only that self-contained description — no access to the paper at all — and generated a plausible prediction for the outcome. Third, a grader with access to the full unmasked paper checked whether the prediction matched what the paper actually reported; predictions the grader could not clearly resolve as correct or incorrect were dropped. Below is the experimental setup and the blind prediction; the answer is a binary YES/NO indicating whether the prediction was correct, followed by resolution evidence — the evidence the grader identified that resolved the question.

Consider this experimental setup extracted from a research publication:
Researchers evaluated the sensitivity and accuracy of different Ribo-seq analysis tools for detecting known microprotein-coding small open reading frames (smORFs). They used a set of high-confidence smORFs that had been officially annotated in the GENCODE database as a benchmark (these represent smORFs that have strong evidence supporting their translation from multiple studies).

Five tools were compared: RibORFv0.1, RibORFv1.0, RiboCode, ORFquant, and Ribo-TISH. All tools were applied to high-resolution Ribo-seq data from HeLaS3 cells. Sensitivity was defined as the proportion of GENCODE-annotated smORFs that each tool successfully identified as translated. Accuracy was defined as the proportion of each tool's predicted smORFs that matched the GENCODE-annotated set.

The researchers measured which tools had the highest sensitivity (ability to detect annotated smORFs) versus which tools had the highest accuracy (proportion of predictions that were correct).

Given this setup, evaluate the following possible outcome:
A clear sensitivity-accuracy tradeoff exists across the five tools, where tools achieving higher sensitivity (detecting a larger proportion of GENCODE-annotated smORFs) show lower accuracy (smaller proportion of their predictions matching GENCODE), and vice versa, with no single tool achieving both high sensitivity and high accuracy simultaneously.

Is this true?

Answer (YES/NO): NO